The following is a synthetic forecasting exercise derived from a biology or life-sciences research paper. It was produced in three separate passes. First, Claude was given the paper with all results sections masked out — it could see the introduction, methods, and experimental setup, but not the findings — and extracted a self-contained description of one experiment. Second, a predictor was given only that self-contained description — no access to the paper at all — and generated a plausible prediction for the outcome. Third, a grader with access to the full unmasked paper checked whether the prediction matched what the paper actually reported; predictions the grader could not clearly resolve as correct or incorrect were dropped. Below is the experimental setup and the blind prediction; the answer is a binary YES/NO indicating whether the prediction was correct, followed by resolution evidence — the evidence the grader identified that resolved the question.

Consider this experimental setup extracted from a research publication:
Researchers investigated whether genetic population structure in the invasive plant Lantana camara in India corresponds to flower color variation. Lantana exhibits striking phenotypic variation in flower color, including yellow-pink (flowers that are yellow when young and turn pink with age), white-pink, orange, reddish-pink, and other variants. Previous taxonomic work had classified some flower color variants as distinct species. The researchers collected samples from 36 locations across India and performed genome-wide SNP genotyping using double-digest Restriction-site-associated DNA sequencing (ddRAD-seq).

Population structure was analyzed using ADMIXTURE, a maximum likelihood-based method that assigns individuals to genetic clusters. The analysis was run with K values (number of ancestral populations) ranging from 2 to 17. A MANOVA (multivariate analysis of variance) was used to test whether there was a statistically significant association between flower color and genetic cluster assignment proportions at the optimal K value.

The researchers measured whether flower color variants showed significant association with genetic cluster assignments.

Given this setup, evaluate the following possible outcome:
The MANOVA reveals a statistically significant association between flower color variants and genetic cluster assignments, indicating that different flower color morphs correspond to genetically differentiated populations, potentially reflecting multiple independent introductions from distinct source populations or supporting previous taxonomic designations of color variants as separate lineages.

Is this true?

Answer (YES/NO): YES